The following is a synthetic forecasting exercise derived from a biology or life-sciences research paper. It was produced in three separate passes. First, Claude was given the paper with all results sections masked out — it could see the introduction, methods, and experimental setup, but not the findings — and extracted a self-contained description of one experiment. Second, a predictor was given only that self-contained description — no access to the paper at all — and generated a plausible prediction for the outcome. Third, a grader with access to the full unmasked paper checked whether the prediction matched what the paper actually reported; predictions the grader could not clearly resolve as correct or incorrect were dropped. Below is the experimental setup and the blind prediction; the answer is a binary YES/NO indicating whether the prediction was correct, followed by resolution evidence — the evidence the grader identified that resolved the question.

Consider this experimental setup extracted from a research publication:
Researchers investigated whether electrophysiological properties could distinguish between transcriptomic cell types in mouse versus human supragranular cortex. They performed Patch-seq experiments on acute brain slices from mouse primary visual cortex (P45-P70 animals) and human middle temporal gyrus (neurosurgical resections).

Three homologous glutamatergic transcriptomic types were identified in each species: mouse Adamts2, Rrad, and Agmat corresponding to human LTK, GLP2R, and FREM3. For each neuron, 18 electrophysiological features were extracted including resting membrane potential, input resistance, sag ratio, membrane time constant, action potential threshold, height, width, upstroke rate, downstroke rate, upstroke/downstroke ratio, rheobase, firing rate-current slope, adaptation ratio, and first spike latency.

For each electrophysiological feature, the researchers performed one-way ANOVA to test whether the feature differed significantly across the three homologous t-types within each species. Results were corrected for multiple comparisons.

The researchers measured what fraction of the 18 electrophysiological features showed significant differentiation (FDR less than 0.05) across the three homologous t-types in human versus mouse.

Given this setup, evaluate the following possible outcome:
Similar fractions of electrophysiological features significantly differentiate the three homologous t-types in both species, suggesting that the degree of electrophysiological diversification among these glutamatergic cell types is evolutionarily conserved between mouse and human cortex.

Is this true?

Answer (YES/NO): NO